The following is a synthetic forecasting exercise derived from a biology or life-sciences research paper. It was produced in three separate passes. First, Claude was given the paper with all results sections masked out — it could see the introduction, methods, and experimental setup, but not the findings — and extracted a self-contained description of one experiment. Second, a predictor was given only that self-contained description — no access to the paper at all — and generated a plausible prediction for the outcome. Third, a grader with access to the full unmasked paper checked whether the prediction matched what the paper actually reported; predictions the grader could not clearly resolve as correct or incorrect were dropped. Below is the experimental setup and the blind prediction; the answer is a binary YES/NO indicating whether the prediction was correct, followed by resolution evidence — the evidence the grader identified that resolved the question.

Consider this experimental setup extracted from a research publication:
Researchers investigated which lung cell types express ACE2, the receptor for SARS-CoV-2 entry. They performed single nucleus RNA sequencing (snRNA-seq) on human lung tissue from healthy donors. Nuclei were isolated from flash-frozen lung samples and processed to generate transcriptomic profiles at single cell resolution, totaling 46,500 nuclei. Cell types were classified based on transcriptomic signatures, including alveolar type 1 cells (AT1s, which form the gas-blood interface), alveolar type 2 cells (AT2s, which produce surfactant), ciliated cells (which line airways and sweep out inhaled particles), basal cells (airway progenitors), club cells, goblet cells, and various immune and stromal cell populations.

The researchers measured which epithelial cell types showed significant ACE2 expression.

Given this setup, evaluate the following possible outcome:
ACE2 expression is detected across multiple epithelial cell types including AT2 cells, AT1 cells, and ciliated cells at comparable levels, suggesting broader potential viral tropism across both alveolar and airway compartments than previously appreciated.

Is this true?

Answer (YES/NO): NO